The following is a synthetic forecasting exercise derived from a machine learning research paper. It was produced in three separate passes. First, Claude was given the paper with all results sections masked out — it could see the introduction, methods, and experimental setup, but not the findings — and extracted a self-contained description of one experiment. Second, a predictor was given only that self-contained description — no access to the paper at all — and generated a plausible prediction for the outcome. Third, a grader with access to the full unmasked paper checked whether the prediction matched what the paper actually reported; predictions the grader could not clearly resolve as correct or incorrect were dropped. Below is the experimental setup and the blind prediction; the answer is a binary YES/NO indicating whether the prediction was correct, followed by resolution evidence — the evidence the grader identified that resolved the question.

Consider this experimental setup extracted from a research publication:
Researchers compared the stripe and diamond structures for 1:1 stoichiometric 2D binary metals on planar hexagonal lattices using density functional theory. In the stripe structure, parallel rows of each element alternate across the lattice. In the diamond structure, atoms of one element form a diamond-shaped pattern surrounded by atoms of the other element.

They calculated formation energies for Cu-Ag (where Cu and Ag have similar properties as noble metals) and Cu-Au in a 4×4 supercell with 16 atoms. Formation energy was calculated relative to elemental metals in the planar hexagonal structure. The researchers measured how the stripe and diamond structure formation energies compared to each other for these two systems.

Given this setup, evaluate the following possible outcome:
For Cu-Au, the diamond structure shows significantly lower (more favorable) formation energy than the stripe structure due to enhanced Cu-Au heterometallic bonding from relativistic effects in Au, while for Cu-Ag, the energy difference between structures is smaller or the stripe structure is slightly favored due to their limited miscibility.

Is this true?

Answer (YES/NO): YES